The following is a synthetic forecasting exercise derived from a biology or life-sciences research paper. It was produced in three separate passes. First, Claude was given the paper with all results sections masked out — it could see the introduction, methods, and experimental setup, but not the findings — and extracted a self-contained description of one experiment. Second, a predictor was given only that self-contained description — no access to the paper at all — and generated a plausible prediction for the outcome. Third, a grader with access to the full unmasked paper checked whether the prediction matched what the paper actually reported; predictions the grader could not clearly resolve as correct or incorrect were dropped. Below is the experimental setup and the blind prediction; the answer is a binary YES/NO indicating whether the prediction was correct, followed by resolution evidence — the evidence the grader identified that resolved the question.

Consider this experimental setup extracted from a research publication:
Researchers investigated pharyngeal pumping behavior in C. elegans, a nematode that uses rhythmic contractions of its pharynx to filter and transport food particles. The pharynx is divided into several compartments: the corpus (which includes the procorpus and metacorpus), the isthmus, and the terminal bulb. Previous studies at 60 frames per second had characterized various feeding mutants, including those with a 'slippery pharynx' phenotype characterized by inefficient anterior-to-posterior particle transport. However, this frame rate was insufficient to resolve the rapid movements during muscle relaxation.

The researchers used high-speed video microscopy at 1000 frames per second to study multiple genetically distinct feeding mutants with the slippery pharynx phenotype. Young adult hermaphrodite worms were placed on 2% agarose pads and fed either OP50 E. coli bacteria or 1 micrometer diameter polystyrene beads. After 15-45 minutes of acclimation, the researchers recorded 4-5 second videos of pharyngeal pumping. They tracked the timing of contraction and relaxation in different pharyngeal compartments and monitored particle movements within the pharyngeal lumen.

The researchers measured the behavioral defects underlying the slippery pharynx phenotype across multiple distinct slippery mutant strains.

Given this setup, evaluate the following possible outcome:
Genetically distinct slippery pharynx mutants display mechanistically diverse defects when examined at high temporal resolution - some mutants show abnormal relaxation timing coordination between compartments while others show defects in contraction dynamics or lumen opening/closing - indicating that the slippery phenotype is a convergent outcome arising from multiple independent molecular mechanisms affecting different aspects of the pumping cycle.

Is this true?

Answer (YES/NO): YES